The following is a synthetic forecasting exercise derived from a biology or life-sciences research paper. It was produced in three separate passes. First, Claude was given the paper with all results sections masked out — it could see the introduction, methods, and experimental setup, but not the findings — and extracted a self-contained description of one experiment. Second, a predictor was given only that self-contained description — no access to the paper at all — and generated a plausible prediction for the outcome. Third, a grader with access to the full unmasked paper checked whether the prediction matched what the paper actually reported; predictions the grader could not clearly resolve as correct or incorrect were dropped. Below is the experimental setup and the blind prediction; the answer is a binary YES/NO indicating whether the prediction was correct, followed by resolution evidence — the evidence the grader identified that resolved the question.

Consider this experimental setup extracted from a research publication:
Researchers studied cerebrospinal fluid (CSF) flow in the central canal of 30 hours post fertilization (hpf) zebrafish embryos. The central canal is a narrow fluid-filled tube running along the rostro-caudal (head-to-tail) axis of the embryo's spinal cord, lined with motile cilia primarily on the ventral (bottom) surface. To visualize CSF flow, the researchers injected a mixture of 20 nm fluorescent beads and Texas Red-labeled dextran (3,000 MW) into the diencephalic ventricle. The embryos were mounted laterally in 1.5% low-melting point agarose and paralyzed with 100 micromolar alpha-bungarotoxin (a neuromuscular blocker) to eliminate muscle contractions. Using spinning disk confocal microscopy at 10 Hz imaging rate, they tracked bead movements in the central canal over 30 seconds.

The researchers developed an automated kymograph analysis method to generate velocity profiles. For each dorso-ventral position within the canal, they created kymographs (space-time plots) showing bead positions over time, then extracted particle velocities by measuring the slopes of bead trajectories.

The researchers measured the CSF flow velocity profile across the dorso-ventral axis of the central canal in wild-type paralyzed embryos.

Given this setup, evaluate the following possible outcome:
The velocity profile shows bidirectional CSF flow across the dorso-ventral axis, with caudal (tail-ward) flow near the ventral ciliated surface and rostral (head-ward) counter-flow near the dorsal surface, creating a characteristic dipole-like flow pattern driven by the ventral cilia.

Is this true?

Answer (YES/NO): YES